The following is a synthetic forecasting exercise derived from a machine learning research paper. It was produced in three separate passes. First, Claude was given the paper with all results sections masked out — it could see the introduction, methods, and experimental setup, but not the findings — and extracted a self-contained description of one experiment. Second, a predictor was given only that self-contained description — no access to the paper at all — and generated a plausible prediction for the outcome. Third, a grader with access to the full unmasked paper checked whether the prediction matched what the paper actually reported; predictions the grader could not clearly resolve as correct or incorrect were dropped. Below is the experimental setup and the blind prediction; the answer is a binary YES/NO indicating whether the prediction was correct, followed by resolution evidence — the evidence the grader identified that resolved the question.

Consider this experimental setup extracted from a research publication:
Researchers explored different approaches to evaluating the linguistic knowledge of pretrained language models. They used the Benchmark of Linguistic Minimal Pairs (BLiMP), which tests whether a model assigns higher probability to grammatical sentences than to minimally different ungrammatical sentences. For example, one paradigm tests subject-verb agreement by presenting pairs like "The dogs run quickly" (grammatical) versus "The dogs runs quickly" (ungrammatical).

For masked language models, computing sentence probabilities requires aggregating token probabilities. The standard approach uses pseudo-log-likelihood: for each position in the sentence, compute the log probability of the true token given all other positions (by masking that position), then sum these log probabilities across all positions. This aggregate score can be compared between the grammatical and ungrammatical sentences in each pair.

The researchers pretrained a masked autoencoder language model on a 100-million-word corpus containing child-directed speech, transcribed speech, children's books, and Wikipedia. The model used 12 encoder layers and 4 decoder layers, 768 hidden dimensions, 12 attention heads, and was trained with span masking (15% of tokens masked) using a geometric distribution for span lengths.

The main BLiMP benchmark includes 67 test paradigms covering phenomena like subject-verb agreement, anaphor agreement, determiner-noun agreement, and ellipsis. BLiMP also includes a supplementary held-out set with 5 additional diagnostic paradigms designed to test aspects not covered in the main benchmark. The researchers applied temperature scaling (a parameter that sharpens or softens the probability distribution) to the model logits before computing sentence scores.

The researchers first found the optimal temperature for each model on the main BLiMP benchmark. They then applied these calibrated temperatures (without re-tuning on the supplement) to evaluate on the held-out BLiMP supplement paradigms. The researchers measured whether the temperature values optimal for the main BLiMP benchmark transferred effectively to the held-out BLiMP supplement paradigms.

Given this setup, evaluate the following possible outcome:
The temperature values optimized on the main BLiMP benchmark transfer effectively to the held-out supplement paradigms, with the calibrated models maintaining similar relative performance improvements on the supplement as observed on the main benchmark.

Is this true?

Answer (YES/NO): NO